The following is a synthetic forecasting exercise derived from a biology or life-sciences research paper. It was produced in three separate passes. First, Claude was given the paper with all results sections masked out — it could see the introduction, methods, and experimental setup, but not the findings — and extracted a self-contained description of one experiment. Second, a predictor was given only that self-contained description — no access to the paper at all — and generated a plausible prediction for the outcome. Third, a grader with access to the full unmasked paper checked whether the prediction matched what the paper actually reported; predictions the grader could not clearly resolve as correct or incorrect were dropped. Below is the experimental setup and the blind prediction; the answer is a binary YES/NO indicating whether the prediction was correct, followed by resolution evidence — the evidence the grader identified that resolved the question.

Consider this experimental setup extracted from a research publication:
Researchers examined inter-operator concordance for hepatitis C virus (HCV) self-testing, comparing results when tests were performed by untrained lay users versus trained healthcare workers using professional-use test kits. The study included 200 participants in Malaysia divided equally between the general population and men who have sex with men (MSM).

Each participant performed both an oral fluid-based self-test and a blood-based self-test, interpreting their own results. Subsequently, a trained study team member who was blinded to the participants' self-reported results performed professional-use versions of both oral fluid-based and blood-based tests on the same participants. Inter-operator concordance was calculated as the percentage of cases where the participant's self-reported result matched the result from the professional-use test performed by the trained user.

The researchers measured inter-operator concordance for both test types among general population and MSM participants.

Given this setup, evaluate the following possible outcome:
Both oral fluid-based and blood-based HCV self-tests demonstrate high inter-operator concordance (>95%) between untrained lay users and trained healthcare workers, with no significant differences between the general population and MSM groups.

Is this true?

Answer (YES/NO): NO